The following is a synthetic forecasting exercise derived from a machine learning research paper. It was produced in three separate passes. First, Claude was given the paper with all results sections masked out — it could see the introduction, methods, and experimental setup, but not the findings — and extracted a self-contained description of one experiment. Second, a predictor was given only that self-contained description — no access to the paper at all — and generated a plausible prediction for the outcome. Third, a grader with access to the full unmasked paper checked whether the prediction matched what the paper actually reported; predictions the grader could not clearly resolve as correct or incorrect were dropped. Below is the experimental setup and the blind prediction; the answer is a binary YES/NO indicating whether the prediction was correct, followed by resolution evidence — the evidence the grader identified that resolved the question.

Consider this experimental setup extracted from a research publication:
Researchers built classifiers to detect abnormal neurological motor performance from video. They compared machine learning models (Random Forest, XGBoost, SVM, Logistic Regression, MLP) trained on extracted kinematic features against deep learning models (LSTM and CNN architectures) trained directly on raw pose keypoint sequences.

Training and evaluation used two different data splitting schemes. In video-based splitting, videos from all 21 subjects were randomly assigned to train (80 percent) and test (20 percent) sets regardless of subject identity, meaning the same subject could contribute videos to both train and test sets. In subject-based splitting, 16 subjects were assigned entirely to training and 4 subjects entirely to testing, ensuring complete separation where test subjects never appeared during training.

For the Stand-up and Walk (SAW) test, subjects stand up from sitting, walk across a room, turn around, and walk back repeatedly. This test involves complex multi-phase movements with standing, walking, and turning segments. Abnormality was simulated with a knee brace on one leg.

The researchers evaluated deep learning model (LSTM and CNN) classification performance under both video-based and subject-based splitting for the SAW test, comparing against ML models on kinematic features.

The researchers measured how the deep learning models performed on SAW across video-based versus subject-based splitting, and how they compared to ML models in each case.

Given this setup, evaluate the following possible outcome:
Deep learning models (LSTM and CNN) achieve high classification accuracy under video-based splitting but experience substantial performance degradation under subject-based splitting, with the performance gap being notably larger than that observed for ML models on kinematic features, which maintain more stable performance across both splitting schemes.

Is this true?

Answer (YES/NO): NO